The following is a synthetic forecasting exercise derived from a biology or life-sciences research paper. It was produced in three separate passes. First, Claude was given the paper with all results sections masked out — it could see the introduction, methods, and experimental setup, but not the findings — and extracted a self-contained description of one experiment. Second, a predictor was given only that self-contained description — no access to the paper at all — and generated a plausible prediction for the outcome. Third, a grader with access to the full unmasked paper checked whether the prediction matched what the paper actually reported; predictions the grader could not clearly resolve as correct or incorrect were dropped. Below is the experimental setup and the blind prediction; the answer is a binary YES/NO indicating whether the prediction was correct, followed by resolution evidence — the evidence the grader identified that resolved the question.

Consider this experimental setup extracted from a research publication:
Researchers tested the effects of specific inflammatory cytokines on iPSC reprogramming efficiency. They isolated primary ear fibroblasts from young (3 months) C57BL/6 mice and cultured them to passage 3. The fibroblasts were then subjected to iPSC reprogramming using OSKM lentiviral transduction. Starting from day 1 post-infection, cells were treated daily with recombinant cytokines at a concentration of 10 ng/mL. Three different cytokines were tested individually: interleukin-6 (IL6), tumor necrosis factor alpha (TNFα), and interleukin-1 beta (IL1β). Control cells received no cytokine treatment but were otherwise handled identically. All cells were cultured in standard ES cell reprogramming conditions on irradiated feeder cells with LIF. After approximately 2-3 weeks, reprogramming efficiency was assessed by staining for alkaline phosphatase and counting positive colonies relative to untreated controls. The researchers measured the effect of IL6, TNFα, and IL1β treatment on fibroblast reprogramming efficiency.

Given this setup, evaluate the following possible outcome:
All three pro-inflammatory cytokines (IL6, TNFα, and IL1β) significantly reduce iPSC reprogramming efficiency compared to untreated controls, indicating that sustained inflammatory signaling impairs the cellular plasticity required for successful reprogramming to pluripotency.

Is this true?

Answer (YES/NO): NO